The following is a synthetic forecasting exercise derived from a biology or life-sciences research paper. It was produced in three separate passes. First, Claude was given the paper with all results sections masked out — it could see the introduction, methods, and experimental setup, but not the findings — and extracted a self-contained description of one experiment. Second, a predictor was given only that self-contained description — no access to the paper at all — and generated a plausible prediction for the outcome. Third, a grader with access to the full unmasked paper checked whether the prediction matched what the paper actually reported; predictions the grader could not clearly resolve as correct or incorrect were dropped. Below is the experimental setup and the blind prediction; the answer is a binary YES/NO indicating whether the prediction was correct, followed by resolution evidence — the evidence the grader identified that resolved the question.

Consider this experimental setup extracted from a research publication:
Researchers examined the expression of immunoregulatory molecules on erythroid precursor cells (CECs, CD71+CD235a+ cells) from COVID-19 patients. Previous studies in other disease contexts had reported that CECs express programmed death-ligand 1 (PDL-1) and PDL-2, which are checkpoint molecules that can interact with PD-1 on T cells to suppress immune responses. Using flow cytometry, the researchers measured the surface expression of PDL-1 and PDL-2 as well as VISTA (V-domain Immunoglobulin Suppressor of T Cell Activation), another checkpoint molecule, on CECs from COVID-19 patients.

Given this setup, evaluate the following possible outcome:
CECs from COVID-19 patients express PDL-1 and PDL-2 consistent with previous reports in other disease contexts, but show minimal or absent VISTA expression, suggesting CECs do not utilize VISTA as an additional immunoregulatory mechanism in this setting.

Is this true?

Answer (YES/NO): NO